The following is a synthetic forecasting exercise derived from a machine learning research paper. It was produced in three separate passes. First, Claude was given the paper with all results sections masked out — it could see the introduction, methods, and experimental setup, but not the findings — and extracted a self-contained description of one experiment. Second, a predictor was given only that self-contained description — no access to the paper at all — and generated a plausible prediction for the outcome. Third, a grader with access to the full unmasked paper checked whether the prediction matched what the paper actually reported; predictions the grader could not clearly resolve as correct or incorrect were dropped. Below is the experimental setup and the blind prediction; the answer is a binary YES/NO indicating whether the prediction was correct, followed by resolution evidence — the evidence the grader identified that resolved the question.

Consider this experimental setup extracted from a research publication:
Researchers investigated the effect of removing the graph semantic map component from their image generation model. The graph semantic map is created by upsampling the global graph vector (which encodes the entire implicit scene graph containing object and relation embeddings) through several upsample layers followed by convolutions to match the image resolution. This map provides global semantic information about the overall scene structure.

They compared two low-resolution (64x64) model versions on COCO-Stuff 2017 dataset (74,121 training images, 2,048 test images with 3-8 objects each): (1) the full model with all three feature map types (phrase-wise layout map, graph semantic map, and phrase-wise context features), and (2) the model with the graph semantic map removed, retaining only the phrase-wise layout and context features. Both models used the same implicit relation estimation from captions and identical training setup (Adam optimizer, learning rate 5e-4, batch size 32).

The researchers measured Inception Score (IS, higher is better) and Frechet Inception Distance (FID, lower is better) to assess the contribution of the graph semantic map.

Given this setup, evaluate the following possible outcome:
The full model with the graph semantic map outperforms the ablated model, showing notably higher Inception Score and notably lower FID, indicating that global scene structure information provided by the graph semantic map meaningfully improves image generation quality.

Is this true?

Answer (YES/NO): YES